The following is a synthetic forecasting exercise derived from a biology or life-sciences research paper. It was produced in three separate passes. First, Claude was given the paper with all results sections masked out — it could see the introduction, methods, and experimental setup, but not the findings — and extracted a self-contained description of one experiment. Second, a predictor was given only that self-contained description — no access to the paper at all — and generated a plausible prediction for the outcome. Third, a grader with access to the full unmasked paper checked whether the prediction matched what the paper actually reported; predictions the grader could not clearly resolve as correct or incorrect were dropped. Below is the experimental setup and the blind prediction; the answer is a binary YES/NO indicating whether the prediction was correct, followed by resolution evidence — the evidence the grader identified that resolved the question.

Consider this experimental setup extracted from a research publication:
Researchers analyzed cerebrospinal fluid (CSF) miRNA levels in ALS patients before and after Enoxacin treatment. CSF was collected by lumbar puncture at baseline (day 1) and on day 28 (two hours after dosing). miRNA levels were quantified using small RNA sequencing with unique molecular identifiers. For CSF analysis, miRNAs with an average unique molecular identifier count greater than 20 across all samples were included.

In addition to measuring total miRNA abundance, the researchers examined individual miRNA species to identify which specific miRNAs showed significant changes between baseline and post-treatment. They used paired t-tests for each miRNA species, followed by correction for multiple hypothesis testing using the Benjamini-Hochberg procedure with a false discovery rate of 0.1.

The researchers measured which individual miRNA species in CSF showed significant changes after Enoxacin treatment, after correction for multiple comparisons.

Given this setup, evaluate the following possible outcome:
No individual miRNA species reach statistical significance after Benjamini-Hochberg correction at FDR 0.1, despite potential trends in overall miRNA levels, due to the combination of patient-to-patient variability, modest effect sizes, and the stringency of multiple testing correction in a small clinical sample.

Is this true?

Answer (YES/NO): NO